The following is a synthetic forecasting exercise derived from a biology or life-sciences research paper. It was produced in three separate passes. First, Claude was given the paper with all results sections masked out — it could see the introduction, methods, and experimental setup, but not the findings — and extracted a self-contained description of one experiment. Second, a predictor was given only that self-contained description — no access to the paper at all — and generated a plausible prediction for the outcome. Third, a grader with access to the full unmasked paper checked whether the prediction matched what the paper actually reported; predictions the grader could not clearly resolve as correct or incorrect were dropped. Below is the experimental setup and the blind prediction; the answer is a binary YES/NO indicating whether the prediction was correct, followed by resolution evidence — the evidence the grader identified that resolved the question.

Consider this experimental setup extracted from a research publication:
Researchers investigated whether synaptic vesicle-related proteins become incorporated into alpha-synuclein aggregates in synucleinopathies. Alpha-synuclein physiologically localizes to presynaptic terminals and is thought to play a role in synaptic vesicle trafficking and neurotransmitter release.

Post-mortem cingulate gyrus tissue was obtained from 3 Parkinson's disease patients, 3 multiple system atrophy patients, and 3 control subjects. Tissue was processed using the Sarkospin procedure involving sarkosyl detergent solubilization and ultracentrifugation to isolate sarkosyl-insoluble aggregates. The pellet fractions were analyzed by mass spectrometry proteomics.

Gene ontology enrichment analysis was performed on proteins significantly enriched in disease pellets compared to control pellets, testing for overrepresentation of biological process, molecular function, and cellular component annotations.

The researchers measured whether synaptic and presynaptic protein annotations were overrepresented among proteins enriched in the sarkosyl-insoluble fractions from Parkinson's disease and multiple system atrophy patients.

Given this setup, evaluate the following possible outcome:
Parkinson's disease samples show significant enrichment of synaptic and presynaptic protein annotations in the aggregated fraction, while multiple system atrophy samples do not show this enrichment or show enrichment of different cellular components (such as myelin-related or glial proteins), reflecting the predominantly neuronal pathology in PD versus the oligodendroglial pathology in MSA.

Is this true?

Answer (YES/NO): NO